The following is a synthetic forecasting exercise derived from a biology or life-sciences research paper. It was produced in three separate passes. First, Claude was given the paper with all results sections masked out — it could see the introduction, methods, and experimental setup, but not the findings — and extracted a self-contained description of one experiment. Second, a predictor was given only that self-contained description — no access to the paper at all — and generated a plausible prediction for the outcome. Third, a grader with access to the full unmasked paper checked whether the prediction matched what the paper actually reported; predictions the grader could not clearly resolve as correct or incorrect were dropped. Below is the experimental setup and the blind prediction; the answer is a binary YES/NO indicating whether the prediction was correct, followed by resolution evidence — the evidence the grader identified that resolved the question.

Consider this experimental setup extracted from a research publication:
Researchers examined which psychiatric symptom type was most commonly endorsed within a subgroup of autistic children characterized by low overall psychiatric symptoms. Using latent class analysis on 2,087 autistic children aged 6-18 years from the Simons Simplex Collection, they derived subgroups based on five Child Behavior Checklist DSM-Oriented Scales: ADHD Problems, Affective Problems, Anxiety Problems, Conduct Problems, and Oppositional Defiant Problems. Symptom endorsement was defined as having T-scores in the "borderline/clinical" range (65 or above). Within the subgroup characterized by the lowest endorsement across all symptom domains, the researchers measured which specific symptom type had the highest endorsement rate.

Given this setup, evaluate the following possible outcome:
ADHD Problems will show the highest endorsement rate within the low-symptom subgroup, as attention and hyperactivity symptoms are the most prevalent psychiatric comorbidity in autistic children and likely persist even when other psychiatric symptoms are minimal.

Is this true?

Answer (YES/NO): YES